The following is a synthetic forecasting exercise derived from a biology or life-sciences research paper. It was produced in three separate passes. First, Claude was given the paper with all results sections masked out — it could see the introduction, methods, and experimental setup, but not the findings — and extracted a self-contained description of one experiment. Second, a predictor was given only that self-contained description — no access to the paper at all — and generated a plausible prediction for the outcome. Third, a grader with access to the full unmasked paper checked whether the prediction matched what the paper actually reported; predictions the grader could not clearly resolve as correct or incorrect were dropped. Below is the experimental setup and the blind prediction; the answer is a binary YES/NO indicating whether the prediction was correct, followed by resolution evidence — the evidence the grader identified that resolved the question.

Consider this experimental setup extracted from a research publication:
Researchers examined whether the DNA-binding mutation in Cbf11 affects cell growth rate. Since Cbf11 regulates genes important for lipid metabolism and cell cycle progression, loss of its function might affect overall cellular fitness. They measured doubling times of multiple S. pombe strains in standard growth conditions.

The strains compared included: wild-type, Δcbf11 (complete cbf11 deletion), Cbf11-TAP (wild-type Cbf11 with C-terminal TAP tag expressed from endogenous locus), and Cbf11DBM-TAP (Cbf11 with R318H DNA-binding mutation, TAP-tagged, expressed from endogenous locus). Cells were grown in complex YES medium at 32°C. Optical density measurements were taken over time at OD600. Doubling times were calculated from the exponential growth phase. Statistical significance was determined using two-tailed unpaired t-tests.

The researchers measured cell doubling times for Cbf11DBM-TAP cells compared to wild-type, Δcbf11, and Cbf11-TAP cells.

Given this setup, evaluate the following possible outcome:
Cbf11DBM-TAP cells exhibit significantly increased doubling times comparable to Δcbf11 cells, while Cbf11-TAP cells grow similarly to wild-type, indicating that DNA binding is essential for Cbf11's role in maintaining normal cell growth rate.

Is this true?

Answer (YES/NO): YES